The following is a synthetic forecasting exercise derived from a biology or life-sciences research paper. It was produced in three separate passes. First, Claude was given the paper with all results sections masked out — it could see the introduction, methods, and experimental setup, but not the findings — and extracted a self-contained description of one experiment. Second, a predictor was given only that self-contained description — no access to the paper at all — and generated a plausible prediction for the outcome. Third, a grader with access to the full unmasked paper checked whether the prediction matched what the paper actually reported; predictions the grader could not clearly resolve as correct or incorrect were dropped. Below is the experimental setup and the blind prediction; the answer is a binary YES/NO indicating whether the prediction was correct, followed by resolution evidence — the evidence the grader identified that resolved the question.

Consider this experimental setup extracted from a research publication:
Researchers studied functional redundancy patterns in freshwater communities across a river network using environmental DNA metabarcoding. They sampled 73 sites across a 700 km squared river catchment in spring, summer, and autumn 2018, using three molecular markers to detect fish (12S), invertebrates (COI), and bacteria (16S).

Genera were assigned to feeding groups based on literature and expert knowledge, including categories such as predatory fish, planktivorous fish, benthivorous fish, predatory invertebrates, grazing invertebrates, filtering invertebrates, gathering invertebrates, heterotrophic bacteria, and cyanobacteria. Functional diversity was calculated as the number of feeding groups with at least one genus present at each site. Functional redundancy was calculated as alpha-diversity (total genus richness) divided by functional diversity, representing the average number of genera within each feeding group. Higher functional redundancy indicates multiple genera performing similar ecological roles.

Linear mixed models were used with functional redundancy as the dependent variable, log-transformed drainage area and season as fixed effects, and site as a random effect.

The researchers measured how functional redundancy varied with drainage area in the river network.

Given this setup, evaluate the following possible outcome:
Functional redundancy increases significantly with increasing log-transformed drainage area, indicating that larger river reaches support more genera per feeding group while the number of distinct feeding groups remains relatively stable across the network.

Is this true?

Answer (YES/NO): NO